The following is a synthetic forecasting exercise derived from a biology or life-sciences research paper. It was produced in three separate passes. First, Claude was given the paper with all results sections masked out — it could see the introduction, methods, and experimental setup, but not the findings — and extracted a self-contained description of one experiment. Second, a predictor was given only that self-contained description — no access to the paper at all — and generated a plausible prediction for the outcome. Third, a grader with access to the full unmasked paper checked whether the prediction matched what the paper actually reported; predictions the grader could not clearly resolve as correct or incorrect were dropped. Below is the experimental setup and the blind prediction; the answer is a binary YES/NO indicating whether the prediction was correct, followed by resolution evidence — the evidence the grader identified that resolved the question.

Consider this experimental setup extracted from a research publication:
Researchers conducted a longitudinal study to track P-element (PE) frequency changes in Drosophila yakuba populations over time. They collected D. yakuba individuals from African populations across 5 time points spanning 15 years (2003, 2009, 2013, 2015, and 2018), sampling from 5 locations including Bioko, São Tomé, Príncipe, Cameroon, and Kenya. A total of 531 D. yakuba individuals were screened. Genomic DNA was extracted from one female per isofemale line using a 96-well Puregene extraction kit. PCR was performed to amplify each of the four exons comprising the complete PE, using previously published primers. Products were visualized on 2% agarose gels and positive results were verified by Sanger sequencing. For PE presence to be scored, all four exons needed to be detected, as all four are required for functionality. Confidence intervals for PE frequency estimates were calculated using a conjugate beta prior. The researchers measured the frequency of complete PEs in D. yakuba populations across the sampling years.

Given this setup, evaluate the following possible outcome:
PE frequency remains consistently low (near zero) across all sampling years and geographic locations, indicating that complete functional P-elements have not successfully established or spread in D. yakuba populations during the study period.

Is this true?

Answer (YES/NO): NO